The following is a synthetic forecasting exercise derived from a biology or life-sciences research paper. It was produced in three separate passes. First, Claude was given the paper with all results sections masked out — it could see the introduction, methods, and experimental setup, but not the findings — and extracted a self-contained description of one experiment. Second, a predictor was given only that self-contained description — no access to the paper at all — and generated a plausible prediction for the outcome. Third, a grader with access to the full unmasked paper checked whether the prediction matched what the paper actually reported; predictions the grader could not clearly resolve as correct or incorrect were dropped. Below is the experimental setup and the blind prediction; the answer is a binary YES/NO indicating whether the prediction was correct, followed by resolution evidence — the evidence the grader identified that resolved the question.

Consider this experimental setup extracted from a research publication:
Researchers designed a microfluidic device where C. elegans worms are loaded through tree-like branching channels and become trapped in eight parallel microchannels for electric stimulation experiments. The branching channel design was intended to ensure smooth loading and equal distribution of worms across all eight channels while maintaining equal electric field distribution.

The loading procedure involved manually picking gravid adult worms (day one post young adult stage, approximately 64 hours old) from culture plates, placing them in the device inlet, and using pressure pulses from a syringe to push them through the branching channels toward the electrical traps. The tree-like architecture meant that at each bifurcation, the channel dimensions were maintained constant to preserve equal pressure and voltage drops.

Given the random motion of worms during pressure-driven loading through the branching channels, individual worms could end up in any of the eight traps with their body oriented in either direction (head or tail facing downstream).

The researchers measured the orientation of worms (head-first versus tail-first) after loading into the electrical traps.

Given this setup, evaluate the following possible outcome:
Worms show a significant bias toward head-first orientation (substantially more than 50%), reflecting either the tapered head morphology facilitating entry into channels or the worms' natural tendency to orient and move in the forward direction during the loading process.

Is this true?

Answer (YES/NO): NO